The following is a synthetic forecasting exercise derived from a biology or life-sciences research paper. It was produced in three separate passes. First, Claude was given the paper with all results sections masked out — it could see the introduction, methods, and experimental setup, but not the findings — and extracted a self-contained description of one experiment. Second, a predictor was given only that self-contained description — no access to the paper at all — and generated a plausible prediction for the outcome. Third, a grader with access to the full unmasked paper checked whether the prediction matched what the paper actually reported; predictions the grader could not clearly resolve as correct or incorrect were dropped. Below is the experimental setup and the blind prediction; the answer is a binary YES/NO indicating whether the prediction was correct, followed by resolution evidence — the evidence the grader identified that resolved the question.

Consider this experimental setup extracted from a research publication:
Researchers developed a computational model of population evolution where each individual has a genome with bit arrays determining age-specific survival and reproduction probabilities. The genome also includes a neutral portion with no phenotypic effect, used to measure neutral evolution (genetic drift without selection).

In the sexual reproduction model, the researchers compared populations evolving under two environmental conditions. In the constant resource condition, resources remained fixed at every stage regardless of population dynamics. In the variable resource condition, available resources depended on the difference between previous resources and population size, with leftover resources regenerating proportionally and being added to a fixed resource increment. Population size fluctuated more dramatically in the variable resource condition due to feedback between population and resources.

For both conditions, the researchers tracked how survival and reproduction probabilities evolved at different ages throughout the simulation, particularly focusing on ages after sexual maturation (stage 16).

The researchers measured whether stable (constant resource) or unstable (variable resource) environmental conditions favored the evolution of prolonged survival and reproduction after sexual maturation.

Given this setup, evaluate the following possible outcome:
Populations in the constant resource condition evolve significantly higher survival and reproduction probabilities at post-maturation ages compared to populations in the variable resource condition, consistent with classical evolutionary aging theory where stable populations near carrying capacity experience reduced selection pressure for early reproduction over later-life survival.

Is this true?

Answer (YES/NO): YES